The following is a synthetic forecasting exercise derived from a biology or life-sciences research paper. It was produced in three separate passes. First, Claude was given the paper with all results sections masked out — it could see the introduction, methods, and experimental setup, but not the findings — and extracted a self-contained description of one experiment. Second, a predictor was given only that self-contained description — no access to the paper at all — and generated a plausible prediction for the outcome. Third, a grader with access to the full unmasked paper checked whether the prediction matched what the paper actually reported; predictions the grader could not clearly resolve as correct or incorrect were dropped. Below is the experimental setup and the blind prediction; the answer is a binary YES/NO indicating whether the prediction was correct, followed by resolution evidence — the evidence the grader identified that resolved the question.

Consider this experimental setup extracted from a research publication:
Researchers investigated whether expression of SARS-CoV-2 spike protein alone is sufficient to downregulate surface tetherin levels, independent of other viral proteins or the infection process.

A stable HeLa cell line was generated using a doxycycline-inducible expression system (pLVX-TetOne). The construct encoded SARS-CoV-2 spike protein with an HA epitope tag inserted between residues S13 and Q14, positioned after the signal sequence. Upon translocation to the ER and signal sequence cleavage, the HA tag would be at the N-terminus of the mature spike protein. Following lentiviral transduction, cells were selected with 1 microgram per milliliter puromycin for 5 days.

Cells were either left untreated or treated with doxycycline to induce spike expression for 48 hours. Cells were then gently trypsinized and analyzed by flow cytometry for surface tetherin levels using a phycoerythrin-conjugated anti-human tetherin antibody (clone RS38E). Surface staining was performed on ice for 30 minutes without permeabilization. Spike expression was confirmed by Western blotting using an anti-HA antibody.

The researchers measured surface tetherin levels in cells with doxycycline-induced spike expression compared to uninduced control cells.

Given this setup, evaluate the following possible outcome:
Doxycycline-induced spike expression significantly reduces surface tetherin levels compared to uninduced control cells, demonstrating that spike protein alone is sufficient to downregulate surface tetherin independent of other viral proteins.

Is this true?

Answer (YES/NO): YES